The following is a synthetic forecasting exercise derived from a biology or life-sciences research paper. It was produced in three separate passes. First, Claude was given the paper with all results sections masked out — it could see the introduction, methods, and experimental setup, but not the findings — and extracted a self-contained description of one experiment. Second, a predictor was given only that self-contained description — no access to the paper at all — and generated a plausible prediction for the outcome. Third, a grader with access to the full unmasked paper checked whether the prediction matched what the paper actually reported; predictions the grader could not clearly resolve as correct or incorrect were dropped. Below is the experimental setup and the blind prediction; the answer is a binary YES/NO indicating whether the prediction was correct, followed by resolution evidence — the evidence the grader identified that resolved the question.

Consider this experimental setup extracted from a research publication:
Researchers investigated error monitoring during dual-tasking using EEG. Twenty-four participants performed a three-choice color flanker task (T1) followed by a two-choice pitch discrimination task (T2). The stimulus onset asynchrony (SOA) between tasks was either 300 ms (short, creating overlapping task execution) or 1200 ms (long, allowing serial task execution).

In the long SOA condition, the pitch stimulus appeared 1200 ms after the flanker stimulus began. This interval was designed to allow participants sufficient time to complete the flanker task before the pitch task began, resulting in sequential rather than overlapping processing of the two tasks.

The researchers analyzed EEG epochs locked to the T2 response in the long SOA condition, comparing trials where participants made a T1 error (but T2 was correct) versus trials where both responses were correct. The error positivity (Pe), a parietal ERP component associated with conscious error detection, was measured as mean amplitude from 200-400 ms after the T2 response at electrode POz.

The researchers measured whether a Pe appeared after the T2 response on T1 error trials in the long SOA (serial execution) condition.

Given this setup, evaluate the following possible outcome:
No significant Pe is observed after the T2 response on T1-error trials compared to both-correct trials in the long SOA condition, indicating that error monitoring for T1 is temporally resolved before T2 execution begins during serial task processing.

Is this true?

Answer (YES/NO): YES